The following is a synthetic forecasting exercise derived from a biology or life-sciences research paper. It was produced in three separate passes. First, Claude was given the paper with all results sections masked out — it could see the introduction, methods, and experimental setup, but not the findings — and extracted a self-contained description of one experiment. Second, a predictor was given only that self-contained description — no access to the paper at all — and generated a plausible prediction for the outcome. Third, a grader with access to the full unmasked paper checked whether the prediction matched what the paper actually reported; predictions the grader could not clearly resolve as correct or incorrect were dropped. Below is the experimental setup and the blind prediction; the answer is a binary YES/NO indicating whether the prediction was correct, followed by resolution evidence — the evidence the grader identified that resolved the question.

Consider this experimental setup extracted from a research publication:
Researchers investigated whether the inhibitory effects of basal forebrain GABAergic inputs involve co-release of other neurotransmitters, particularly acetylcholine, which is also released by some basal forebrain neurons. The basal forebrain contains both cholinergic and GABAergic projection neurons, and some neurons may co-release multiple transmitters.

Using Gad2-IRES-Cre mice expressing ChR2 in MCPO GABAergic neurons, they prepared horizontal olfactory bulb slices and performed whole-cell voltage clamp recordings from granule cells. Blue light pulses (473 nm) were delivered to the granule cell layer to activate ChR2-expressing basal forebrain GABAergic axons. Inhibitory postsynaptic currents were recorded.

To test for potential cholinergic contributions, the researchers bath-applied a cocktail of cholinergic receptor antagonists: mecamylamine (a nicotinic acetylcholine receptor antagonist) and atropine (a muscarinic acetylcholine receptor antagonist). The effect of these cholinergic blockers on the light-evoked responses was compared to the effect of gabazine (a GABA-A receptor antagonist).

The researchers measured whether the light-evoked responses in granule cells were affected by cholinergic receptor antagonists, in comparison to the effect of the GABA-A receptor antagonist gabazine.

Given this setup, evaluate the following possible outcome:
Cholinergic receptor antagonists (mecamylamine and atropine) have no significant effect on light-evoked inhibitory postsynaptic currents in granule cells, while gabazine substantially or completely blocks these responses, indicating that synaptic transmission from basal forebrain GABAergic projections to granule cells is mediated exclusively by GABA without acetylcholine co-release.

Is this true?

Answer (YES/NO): YES